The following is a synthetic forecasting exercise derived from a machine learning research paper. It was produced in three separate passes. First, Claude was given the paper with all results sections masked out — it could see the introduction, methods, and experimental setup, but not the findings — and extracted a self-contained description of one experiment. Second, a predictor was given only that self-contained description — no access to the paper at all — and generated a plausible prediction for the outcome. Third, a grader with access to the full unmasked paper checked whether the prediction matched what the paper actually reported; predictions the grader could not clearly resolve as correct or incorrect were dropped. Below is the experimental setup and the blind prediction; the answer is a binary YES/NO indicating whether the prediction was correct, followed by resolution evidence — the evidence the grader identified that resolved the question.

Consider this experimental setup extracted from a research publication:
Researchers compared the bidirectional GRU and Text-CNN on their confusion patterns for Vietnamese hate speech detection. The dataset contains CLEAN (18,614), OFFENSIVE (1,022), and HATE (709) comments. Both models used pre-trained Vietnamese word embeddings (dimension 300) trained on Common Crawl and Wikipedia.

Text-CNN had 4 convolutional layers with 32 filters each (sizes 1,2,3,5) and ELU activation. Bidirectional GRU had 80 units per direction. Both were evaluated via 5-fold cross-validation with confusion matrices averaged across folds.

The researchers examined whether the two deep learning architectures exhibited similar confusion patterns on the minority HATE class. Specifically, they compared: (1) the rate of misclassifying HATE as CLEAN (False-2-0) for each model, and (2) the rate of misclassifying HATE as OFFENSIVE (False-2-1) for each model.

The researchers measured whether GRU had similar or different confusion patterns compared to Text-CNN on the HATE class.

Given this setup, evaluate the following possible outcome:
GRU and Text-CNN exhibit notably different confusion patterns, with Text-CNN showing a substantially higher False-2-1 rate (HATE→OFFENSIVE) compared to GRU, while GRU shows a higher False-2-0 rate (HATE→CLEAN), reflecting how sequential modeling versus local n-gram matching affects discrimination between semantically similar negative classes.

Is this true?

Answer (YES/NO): NO